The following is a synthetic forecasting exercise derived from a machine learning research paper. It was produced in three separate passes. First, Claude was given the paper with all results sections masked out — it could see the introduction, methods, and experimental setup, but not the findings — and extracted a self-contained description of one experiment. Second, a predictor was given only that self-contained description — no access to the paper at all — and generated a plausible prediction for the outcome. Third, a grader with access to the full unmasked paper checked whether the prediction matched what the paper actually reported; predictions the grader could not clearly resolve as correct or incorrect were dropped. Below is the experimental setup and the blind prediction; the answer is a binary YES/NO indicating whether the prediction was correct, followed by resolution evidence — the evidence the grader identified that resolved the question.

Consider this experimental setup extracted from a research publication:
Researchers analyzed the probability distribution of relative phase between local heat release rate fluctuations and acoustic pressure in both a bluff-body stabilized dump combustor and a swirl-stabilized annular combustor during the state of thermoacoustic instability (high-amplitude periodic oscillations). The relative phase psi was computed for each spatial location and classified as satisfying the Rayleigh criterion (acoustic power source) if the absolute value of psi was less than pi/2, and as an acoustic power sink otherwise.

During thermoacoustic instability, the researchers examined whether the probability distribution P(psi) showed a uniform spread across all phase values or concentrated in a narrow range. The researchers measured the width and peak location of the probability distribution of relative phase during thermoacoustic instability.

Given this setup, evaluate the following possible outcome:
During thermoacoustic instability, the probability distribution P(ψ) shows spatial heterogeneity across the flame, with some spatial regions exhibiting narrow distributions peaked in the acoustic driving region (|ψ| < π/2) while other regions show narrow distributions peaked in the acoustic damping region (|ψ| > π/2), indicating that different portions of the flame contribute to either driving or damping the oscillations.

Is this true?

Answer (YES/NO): NO